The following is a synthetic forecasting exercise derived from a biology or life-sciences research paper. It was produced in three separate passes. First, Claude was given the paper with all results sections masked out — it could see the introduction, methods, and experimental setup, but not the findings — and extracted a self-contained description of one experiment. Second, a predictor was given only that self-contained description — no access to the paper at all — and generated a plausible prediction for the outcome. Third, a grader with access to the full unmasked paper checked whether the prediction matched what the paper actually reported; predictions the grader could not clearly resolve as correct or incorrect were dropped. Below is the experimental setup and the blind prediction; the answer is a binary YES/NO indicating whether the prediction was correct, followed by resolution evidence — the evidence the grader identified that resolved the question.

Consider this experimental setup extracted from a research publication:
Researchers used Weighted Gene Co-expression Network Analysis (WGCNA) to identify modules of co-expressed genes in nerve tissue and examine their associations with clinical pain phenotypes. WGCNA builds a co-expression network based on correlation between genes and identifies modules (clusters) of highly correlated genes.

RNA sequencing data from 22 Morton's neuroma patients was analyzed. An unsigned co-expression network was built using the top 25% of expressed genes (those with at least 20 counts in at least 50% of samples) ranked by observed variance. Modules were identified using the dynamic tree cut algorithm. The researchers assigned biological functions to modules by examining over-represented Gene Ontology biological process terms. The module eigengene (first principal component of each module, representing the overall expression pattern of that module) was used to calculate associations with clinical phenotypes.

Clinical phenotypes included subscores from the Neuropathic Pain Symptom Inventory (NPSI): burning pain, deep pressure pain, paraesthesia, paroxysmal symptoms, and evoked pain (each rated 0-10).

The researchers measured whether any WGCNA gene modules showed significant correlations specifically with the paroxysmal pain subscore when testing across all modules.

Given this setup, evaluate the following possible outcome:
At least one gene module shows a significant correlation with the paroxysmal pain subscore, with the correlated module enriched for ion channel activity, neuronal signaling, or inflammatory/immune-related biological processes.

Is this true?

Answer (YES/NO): YES